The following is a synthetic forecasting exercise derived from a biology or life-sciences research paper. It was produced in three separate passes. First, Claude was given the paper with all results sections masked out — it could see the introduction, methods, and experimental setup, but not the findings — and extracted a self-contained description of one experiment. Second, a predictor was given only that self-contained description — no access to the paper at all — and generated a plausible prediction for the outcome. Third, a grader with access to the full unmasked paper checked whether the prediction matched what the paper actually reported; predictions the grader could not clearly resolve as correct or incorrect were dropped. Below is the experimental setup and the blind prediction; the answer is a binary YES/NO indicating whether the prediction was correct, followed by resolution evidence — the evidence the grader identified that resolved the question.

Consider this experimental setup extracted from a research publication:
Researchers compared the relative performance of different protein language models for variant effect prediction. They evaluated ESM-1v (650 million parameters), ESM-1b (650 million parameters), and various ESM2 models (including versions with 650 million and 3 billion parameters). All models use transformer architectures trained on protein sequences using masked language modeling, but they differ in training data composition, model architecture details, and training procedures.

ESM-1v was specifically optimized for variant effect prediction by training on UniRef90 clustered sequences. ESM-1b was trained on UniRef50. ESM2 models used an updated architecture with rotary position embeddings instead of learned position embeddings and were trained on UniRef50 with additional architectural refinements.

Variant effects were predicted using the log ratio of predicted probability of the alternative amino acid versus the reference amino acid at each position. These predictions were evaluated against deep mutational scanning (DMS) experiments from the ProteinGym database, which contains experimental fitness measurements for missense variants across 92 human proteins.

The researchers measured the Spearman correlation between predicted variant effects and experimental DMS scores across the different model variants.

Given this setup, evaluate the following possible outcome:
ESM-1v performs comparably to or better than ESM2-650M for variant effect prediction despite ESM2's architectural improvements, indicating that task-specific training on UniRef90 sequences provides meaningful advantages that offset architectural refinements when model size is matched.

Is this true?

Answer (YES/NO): NO